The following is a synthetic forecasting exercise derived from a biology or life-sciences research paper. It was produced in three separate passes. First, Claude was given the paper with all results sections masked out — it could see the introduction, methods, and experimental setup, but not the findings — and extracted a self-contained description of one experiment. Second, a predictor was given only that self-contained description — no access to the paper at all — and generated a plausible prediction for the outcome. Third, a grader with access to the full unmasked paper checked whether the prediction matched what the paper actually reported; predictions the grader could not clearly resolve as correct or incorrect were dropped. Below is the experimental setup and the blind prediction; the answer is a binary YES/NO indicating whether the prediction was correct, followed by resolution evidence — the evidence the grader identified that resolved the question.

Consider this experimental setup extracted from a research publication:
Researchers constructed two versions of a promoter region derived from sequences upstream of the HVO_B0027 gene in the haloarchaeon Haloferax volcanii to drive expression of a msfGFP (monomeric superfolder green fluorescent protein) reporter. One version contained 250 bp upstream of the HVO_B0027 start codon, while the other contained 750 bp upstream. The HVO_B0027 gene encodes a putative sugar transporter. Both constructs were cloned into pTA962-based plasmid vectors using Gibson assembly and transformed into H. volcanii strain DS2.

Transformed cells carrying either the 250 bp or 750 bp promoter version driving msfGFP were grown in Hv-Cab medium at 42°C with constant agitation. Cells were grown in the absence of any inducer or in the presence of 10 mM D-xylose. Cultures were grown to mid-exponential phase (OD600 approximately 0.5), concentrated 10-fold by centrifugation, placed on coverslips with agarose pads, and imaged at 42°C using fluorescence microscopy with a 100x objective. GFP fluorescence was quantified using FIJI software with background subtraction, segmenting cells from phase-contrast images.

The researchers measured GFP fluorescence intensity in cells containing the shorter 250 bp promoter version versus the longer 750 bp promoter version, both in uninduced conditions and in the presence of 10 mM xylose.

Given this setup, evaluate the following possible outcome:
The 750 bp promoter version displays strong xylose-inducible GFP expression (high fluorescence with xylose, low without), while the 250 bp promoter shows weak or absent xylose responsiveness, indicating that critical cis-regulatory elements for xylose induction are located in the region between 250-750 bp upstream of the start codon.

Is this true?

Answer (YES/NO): YES